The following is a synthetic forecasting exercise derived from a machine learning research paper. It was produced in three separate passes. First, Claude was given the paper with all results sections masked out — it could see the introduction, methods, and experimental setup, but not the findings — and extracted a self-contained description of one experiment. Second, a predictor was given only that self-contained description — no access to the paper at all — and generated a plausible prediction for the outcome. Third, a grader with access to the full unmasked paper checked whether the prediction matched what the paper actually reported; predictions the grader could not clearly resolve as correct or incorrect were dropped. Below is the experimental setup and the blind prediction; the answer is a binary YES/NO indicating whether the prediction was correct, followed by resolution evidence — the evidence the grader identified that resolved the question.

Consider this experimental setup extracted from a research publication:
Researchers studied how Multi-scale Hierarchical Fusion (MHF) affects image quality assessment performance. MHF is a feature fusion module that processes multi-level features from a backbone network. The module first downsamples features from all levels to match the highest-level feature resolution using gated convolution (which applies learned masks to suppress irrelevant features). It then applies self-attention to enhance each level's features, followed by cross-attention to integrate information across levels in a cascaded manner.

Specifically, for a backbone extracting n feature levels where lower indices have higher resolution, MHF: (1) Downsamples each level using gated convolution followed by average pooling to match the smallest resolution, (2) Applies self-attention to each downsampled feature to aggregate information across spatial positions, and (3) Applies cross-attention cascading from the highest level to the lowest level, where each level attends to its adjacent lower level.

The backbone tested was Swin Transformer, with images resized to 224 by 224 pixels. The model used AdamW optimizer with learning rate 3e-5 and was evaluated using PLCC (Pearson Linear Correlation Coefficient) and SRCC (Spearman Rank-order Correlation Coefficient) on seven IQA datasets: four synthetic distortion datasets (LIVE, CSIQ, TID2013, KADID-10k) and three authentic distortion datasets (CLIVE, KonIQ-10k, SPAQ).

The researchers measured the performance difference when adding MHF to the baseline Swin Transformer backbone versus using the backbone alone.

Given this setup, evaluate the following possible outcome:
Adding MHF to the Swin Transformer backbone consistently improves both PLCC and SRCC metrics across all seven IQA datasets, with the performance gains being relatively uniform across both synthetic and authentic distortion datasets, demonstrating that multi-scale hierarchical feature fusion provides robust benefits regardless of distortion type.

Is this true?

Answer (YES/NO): NO